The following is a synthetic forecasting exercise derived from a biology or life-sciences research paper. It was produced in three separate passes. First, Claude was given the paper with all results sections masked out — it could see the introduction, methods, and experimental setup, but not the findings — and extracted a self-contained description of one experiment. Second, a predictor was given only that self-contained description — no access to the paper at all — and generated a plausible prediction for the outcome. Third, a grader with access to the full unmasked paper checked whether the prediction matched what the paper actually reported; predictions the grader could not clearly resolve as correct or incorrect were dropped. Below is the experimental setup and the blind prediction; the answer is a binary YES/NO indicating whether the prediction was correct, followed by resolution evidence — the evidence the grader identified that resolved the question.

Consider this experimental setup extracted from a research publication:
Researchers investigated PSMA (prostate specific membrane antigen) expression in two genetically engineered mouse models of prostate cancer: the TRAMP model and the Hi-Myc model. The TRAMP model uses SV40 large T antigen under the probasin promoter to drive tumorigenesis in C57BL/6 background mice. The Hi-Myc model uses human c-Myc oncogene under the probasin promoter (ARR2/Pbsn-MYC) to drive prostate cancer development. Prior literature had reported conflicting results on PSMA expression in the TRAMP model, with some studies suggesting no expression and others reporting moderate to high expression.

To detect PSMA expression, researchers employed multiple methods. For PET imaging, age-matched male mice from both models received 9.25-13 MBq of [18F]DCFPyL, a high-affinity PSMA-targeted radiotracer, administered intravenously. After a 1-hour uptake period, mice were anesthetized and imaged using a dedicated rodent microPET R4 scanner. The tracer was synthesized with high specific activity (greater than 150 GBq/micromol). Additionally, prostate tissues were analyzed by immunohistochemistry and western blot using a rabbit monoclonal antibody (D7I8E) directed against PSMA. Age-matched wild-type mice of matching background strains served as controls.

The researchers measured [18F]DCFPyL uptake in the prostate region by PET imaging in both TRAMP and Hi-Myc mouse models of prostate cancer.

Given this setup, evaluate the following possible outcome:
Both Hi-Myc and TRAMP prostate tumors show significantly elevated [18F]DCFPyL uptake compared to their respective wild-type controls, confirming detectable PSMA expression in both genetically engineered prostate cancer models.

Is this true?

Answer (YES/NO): NO